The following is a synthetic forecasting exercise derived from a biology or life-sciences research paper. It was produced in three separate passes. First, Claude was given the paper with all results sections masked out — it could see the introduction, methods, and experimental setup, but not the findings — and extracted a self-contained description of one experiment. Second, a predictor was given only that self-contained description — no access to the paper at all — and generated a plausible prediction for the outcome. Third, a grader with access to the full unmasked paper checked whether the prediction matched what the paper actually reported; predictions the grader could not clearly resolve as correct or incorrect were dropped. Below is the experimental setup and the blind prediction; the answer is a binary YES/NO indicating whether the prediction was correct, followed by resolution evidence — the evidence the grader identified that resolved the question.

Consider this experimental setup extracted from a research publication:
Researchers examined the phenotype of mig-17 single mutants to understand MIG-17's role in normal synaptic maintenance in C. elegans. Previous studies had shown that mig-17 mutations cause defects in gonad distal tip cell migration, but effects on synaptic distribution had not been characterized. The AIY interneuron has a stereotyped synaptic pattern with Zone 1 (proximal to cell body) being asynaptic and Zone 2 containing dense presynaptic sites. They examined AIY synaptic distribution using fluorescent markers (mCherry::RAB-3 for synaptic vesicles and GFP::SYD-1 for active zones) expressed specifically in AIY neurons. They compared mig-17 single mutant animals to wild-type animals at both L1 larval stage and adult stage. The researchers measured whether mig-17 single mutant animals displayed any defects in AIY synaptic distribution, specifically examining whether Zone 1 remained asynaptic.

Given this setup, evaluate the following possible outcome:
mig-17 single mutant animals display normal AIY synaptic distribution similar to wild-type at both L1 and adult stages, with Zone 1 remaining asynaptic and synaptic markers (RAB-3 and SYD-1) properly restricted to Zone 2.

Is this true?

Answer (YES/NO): YES